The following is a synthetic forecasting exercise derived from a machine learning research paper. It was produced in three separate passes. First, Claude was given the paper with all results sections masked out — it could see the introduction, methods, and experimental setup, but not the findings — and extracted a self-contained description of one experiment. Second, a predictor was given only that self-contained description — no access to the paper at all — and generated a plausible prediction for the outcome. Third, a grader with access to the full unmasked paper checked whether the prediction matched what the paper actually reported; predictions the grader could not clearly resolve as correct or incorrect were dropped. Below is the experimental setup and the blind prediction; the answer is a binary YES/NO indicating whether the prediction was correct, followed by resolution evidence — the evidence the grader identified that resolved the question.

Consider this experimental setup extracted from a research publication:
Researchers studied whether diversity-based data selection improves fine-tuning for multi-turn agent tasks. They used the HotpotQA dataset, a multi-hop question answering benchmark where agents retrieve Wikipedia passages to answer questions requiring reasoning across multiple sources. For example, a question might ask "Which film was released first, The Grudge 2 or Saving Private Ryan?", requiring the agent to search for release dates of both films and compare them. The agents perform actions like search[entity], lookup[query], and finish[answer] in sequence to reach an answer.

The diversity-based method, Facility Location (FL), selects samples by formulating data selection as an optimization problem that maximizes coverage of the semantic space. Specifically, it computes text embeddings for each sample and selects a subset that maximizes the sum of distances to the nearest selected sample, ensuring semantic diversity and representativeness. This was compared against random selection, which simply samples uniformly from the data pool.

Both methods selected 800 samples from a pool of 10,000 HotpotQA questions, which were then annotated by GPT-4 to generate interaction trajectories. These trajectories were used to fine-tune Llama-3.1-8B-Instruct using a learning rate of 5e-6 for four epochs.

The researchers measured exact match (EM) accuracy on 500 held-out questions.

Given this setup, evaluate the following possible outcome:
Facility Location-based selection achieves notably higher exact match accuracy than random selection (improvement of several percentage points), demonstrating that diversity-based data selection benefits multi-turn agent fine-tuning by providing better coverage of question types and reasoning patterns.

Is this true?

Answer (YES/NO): NO